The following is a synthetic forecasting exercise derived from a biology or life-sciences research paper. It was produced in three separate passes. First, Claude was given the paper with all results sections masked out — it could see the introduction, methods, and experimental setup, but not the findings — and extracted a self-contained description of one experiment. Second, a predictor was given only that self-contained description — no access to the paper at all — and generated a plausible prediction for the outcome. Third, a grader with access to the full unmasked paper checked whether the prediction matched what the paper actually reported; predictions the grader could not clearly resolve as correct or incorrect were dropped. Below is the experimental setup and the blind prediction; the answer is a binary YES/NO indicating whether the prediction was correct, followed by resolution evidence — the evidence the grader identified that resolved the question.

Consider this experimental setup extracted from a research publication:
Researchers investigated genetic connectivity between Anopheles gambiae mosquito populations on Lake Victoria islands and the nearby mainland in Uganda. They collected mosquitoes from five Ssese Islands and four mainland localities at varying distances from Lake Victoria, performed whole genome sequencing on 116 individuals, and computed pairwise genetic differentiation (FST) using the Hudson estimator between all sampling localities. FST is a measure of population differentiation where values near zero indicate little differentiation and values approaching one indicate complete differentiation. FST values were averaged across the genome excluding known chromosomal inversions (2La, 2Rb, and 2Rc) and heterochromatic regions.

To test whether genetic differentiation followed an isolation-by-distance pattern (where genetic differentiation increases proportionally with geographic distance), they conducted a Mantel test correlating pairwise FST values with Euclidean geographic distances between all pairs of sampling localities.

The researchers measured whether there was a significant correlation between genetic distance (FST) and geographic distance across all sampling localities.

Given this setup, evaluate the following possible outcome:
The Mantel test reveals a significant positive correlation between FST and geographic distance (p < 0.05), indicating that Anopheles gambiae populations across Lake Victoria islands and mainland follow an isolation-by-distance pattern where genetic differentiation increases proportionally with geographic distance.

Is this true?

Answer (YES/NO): NO